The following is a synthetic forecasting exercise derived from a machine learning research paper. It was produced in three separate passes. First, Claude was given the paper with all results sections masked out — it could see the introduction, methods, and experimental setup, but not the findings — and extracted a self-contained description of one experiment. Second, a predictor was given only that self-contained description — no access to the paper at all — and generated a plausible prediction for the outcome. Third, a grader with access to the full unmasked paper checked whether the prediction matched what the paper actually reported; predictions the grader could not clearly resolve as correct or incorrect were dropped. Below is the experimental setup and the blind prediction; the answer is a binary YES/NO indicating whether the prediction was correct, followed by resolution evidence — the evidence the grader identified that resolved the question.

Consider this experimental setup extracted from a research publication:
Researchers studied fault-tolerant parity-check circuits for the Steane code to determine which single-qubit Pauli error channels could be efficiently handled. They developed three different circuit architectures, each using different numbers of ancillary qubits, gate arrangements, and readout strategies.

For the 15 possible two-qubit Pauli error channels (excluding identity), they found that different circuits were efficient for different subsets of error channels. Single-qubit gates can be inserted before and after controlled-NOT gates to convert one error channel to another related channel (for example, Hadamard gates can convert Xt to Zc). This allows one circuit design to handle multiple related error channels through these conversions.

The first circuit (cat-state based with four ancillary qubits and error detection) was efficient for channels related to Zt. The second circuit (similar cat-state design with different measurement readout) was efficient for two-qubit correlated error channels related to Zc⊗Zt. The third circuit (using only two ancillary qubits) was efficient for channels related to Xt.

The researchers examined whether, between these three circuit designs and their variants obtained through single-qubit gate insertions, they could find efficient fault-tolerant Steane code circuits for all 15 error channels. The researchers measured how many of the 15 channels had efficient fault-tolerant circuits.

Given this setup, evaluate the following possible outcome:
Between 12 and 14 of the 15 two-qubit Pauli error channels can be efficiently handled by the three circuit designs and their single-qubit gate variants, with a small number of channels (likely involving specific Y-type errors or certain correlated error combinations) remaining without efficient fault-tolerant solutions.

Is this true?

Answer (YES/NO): NO